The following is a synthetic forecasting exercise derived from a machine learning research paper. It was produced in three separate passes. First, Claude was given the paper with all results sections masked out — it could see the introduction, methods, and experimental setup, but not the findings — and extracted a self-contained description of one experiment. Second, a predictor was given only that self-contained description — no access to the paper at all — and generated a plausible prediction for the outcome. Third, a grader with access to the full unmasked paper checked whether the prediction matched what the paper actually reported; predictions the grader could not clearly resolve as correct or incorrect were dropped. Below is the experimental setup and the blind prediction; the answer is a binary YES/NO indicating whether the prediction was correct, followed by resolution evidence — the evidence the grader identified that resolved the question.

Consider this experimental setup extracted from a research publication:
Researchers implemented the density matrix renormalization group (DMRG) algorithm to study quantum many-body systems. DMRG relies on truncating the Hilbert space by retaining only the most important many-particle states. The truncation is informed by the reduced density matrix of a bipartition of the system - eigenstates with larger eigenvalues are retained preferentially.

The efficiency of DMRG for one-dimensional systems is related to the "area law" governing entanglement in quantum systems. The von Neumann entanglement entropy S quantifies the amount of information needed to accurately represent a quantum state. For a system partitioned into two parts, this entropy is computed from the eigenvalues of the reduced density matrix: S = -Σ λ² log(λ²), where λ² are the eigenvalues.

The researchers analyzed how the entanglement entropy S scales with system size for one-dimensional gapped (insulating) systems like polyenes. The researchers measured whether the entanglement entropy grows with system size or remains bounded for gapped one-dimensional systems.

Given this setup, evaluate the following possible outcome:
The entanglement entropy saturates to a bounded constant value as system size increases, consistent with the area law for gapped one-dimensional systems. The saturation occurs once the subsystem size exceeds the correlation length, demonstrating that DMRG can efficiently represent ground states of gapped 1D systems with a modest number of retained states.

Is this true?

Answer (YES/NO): YES